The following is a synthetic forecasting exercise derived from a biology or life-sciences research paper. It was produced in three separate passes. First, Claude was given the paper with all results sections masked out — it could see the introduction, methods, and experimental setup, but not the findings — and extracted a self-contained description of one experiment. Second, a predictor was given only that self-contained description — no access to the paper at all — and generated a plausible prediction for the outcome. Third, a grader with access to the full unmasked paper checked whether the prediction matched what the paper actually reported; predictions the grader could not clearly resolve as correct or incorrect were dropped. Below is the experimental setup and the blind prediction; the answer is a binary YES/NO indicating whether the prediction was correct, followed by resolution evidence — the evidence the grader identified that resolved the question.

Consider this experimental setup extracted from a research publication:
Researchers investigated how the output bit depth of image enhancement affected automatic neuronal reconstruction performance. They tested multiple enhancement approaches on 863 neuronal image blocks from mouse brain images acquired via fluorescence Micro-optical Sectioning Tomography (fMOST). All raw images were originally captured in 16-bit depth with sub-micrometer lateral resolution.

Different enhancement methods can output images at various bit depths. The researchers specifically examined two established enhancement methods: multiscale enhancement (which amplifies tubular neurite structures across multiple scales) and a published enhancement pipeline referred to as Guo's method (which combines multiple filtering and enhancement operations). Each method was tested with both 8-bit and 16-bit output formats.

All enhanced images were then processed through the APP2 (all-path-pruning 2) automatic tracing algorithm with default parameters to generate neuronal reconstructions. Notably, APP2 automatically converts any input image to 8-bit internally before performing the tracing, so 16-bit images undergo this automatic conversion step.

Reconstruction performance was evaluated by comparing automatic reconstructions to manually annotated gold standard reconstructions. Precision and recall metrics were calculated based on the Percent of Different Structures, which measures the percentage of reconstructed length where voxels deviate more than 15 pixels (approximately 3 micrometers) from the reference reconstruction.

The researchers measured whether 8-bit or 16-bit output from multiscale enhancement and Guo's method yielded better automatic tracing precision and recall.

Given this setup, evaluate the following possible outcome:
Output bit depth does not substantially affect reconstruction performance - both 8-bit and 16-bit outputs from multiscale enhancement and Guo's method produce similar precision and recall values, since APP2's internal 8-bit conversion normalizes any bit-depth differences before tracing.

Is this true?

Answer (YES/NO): NO